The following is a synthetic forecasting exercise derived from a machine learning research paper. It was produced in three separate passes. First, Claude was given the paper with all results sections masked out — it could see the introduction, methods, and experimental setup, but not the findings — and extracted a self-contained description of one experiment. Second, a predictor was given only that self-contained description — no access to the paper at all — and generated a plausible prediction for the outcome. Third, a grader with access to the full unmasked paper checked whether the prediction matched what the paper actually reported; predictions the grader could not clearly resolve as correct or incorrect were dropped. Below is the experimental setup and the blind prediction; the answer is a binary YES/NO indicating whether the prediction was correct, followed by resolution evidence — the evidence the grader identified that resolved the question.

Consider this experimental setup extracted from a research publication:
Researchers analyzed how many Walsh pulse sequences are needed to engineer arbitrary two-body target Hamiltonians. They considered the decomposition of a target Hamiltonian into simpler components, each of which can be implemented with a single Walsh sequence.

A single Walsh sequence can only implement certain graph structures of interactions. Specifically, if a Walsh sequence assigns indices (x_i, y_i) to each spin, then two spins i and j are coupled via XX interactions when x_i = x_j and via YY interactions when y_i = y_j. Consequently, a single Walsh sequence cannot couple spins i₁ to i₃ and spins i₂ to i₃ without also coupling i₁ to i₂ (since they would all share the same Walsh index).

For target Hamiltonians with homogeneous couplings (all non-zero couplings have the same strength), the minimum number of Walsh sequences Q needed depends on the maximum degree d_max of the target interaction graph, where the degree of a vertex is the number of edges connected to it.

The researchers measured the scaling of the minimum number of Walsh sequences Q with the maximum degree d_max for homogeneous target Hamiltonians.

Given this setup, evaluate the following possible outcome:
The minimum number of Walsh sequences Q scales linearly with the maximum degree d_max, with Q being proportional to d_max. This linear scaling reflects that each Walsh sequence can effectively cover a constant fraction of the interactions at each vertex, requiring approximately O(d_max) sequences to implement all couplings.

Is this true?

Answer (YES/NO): YES